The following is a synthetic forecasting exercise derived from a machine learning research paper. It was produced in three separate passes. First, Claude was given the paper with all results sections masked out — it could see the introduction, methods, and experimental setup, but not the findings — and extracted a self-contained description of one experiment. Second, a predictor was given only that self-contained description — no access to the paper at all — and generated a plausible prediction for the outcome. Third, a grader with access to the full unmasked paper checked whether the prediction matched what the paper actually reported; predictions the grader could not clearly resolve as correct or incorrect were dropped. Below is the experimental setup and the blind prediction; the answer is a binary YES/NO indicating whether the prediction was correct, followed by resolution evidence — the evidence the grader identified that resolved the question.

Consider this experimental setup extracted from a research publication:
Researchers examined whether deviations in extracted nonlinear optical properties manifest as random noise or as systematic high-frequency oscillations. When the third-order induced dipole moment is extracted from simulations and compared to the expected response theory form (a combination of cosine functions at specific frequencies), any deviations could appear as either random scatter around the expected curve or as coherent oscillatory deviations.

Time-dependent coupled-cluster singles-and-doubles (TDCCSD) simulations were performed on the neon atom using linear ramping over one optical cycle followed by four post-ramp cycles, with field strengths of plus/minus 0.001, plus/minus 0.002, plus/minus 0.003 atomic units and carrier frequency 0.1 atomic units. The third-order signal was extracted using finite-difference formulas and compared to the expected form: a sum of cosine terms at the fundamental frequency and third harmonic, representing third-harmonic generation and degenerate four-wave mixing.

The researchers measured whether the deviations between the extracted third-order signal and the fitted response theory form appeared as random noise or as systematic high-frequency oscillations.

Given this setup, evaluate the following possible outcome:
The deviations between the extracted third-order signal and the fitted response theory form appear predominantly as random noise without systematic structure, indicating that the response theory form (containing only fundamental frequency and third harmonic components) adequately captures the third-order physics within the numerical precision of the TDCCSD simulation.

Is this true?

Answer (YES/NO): NO